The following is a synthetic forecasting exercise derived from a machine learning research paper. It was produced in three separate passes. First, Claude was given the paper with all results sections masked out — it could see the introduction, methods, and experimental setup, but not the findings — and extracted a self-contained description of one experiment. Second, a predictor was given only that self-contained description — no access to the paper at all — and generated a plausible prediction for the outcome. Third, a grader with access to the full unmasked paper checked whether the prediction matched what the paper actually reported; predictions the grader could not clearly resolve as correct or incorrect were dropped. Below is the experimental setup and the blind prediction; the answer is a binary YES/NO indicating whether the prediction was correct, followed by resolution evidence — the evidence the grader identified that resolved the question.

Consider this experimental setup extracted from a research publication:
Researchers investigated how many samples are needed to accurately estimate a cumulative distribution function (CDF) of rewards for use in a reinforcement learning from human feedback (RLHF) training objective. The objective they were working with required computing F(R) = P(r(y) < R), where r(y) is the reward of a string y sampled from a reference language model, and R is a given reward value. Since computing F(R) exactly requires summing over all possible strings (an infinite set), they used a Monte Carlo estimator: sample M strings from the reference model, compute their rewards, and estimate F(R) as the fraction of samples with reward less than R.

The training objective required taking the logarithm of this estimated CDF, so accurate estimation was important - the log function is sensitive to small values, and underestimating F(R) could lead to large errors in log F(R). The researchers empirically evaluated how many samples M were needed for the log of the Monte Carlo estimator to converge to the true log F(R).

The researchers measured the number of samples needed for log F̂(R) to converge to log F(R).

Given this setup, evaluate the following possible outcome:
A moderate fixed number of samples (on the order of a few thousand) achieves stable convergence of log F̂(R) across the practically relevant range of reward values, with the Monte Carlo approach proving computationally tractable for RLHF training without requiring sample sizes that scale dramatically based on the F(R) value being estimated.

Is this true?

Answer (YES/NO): NO